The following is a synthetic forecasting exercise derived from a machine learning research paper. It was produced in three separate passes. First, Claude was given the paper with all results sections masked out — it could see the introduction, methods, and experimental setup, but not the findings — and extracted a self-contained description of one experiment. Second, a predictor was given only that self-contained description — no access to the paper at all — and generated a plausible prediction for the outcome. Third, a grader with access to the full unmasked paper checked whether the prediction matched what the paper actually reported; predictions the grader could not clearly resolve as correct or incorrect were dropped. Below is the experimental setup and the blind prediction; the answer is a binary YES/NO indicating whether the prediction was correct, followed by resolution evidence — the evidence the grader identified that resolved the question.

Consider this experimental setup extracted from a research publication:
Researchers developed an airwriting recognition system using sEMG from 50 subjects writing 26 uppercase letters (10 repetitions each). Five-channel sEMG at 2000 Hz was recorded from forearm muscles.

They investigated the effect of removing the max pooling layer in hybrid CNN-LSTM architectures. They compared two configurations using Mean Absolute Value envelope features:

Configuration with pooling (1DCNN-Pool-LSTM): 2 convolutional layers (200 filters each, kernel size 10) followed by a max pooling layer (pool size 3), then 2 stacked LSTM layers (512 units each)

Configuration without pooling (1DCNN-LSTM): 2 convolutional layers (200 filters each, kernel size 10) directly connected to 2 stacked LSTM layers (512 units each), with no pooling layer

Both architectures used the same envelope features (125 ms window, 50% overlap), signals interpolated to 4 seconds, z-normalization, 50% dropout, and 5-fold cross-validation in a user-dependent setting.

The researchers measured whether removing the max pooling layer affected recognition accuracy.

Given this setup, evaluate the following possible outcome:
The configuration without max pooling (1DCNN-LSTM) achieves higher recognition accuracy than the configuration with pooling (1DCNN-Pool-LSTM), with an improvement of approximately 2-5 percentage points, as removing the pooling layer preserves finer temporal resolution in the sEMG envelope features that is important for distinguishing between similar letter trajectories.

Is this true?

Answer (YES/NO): NO